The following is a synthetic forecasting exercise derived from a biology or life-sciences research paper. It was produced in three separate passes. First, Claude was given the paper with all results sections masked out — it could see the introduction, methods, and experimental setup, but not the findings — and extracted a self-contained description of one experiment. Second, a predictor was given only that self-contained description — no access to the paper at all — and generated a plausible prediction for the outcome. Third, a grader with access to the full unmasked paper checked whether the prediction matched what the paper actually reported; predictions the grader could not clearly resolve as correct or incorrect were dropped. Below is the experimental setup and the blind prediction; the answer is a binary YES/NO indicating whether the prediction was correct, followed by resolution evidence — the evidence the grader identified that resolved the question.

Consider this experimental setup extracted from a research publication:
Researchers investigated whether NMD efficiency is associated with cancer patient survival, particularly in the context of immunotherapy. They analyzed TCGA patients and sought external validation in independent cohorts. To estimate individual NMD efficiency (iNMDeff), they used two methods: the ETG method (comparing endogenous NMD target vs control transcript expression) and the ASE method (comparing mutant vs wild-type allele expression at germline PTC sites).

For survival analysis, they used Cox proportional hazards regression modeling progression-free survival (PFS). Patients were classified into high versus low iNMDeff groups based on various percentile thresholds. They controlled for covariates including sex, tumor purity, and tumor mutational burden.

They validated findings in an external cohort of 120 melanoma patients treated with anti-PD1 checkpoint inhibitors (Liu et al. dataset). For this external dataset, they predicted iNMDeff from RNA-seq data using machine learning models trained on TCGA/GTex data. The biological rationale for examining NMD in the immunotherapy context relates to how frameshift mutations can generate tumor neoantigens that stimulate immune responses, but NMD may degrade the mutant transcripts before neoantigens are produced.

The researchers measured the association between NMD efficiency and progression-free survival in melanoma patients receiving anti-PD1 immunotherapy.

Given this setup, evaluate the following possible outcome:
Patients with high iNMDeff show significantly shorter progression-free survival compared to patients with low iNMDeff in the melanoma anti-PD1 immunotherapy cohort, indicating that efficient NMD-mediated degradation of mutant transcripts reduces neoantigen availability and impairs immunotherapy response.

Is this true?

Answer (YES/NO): NO